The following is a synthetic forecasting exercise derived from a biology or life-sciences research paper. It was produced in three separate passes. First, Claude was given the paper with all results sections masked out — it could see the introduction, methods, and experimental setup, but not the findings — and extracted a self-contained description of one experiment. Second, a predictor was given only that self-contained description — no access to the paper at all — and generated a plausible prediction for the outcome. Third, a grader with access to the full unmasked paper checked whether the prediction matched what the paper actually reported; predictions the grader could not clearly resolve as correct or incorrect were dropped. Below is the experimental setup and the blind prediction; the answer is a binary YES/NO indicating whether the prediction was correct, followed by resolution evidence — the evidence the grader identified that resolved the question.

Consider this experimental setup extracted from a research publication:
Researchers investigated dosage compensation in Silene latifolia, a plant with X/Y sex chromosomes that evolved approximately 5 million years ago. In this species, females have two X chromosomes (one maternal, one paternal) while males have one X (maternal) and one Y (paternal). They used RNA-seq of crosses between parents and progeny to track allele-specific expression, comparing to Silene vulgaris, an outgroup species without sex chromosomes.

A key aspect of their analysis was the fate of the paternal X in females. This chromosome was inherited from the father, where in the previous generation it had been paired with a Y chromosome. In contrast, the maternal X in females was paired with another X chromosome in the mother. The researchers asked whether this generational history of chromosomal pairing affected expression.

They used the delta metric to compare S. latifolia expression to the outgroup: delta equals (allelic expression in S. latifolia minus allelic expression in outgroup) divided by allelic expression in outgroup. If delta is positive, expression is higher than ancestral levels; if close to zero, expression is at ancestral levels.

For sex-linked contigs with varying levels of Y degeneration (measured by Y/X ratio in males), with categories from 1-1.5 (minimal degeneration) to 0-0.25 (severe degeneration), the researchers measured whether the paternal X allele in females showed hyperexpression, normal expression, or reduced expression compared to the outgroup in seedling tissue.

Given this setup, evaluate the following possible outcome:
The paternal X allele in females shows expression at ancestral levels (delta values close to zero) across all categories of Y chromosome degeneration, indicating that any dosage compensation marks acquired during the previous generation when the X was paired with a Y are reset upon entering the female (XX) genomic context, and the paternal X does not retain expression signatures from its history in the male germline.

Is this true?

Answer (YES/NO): YES